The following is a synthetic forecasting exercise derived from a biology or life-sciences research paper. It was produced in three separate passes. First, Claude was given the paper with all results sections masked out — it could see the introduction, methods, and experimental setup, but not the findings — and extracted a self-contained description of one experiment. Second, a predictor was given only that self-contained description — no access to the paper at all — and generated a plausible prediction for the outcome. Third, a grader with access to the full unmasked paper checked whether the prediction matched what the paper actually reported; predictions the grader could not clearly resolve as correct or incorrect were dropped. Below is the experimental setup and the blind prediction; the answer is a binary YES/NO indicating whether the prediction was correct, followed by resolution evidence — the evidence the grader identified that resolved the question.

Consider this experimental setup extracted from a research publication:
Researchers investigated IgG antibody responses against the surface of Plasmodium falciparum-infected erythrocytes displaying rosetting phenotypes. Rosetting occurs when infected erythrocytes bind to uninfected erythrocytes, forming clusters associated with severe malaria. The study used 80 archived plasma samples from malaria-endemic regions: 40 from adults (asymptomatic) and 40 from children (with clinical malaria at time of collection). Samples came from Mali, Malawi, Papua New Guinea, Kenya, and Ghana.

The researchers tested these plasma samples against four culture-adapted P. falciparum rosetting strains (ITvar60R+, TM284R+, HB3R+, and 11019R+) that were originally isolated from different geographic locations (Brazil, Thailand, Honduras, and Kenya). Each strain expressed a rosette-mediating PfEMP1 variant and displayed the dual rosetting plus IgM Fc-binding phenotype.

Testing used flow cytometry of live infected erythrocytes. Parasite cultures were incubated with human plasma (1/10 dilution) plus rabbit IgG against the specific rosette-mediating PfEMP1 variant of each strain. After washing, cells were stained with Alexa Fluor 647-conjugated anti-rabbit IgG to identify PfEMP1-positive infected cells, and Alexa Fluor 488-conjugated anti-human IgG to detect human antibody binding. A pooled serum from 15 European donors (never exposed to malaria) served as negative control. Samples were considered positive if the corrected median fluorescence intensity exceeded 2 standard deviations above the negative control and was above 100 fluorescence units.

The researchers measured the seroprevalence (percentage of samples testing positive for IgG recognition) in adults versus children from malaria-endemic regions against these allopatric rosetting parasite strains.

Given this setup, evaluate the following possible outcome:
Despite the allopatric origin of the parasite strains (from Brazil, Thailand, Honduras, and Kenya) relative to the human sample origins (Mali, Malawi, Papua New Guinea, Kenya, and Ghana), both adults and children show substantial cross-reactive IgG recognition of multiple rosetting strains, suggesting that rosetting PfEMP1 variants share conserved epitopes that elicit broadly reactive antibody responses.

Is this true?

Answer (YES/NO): NO